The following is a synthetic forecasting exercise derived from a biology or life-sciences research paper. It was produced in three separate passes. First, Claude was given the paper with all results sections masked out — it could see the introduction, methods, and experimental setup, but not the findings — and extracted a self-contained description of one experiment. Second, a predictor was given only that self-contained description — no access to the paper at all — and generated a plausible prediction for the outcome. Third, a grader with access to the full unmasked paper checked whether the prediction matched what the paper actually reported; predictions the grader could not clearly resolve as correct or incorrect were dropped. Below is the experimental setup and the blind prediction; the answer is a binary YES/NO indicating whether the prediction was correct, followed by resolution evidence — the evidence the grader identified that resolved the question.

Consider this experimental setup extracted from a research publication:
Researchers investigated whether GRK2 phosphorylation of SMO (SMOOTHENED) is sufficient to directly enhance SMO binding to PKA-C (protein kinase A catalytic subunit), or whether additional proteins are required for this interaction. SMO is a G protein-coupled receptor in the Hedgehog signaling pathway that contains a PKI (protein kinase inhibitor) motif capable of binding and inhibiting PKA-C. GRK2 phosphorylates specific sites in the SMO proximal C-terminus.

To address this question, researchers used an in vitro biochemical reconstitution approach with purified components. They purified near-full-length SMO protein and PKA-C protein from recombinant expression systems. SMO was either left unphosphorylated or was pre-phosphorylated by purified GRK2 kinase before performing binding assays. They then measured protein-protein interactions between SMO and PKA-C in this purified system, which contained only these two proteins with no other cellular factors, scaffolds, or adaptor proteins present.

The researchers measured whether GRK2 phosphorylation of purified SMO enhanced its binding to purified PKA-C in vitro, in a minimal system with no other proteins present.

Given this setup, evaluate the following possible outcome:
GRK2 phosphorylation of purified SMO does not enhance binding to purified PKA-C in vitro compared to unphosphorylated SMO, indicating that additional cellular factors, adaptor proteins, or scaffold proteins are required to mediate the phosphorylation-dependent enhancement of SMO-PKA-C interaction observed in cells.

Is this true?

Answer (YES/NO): NO